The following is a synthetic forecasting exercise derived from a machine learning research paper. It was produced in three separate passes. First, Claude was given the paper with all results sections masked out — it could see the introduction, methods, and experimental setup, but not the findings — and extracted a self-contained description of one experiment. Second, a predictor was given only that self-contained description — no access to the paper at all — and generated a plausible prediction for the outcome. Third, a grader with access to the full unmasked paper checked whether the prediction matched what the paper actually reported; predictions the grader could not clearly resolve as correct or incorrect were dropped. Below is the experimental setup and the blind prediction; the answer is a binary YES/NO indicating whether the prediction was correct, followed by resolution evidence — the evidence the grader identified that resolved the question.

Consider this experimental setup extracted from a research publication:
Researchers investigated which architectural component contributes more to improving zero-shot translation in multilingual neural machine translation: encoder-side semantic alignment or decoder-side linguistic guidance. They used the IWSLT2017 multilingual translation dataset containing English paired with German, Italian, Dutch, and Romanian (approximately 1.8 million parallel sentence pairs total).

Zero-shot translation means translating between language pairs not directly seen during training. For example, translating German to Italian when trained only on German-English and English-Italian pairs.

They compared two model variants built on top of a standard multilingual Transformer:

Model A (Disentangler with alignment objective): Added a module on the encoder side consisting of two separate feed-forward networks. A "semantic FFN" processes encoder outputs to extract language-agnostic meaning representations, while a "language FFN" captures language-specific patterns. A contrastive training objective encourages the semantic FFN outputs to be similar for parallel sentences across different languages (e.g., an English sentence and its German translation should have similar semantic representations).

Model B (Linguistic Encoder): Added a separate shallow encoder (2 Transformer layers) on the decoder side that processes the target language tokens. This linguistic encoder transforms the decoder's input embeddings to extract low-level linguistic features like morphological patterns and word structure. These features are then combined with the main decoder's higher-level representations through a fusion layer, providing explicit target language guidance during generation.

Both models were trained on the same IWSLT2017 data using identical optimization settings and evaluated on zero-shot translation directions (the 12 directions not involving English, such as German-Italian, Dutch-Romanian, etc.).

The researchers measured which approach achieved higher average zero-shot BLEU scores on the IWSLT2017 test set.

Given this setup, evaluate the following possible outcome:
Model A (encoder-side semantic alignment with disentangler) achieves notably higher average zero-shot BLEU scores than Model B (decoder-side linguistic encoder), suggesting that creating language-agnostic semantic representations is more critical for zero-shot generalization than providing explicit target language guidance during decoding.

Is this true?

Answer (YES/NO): NO